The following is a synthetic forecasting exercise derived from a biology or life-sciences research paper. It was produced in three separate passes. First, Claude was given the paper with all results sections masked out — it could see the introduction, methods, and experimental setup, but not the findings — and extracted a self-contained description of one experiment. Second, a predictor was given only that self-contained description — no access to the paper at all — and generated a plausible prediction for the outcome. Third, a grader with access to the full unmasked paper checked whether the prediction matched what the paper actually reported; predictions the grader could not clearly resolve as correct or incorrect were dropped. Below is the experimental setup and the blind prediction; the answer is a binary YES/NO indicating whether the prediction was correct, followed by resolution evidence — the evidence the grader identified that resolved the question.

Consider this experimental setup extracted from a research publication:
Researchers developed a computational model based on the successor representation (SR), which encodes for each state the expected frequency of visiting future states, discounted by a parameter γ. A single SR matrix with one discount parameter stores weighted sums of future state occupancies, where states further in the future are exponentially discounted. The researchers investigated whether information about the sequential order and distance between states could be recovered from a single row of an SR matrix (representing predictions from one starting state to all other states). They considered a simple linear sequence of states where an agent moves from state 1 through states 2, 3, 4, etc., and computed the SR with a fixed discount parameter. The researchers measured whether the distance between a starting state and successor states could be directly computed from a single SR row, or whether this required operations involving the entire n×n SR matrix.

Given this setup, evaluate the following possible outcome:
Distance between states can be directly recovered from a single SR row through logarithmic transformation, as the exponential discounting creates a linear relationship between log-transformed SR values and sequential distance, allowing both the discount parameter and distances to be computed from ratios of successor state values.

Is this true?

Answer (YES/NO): NO